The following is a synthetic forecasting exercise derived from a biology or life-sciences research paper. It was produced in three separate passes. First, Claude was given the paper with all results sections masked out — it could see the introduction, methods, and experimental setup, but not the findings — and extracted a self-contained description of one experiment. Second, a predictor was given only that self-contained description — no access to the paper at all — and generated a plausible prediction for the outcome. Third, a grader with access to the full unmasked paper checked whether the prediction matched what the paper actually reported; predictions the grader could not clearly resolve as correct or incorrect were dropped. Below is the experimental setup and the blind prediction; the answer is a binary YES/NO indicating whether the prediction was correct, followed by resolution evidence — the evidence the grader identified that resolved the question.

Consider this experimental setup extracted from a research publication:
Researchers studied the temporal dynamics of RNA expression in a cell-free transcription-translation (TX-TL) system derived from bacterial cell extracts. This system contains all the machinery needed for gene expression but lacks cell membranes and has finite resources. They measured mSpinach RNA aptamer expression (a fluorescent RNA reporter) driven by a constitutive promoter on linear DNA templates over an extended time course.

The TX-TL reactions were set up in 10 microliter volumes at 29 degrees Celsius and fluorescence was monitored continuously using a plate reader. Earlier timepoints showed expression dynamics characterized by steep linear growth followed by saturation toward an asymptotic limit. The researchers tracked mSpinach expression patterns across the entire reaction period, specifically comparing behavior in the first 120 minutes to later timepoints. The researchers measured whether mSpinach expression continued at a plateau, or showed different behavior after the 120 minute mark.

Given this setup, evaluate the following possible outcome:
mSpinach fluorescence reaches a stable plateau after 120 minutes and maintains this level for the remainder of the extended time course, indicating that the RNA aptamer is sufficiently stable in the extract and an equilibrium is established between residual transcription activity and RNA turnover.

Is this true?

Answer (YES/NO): NO